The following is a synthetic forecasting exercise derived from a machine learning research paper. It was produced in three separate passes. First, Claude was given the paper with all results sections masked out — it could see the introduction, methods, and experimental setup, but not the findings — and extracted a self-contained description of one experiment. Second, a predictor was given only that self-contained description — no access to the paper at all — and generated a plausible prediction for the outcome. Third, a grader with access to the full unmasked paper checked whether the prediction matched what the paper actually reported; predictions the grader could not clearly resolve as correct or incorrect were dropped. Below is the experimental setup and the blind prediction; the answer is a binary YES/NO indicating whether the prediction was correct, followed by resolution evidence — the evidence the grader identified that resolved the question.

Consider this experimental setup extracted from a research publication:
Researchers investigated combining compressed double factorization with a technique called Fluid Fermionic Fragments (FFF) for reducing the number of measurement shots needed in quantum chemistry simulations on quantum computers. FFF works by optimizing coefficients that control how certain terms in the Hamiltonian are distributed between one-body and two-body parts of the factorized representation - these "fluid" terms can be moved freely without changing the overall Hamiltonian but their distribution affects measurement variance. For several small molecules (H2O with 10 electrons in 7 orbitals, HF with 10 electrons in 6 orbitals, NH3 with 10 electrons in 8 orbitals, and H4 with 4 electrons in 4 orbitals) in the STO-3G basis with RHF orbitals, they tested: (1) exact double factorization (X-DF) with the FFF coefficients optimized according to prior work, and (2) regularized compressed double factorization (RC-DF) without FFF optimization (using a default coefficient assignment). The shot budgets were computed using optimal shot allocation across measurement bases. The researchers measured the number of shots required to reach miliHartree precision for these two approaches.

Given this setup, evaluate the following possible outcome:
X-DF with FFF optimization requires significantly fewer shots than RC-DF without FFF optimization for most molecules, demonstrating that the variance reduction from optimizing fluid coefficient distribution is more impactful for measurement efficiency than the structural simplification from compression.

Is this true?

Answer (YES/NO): NO